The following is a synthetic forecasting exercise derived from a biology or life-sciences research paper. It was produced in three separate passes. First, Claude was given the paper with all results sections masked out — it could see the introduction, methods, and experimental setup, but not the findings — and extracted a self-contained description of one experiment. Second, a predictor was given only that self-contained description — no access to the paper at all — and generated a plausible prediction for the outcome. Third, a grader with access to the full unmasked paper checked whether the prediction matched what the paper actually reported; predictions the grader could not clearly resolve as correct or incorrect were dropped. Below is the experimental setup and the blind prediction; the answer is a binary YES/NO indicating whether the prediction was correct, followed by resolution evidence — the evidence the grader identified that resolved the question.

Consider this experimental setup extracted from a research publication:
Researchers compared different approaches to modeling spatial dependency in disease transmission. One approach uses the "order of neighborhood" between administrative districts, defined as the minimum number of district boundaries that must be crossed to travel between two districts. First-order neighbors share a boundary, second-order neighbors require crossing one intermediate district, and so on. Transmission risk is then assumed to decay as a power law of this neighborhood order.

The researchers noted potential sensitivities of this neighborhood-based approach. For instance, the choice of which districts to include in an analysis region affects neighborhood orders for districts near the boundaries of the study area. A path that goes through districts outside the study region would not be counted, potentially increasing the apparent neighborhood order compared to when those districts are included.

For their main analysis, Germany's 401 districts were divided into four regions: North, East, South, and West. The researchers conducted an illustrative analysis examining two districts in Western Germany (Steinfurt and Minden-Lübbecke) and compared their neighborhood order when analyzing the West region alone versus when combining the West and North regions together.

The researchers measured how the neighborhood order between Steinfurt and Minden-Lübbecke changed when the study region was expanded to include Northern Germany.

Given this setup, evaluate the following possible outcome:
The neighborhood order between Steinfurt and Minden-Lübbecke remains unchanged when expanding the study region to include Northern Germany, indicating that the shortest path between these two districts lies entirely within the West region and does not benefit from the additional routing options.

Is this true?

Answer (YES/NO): NO